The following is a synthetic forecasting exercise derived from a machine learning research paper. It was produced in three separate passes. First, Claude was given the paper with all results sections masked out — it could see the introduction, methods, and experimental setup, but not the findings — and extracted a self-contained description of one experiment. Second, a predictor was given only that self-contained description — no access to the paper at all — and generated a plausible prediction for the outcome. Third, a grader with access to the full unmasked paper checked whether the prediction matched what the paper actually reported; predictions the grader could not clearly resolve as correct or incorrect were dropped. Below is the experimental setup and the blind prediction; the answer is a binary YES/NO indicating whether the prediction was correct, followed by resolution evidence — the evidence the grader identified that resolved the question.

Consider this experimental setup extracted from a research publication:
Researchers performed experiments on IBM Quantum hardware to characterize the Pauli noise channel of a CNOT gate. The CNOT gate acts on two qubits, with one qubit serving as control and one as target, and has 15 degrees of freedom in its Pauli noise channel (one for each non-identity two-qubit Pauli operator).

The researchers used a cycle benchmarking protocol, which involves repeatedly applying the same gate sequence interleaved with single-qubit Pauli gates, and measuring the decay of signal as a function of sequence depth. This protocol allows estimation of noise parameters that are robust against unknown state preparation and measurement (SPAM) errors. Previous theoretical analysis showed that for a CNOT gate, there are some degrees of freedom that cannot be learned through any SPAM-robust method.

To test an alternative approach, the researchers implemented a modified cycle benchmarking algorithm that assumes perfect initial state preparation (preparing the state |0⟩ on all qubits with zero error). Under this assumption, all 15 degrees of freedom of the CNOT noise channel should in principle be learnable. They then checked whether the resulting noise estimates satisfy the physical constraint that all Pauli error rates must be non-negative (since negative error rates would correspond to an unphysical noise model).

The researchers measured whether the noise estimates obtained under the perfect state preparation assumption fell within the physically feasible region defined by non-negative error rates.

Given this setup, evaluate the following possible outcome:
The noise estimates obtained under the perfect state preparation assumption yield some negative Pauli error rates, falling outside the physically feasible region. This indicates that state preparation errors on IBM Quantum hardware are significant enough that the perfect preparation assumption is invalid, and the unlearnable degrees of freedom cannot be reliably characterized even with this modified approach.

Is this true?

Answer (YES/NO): YES